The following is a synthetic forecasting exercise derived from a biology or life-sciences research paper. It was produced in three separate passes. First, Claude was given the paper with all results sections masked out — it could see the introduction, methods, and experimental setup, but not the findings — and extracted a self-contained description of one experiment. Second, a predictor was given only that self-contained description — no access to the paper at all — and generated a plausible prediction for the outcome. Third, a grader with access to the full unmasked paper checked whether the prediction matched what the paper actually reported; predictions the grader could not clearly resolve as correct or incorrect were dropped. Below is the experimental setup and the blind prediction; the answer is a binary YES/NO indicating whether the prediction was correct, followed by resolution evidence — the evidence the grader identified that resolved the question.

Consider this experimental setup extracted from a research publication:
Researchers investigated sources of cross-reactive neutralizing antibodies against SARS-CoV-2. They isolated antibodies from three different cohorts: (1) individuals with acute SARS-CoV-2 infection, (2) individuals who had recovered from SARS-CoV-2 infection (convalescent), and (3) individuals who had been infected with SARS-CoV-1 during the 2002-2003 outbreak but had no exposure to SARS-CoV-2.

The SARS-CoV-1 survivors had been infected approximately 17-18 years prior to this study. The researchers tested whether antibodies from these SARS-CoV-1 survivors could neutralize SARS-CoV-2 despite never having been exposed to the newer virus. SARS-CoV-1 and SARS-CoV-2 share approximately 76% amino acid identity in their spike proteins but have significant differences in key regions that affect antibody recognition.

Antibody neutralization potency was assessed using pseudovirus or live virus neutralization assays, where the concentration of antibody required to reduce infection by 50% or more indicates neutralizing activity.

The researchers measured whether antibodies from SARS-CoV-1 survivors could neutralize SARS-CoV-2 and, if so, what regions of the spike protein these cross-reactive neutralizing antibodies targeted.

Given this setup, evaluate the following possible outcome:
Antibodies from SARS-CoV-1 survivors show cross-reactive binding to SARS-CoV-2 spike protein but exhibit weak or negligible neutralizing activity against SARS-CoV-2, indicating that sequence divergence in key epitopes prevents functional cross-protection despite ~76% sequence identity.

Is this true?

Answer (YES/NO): NO